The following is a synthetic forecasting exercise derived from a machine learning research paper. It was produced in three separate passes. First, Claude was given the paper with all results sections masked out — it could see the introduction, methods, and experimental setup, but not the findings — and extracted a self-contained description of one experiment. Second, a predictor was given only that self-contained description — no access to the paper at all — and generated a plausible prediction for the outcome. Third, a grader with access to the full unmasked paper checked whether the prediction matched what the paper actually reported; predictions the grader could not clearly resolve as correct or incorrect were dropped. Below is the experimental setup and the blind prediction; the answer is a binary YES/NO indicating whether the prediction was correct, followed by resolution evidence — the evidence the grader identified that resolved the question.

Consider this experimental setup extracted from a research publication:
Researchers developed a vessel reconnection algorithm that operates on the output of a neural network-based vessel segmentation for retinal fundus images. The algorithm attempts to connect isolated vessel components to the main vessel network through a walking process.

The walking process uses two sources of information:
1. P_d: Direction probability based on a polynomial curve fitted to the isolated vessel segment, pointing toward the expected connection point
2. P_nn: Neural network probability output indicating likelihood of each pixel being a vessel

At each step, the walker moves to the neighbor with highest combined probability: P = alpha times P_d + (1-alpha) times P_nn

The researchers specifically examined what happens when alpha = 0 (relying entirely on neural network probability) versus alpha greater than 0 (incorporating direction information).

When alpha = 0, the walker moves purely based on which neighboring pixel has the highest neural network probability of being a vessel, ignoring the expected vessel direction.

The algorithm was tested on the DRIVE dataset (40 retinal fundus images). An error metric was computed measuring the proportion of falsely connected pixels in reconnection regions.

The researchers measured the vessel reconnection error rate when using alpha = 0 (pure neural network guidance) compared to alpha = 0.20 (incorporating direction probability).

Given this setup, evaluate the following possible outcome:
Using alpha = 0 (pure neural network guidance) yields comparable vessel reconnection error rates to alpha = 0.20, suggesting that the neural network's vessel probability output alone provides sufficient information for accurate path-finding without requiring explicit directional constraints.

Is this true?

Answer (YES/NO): NO